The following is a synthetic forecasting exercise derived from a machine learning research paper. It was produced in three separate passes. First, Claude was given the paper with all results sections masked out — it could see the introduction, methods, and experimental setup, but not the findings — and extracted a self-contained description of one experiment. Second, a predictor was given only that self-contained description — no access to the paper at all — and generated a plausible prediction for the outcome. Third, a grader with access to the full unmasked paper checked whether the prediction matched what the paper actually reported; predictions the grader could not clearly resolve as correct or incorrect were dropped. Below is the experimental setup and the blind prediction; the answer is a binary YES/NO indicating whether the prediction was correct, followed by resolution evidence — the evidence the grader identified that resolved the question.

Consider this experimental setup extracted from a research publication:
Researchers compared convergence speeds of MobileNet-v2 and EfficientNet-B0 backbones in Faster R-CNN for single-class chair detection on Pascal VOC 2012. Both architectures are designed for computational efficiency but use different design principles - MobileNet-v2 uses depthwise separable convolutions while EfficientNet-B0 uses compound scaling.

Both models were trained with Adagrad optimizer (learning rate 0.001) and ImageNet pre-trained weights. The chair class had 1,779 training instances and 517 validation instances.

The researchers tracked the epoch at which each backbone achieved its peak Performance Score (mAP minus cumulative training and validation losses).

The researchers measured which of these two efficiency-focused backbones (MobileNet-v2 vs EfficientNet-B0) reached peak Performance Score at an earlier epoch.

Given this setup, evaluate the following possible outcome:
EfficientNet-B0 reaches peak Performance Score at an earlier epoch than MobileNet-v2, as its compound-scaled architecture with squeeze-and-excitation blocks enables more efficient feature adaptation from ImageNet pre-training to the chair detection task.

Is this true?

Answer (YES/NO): NO